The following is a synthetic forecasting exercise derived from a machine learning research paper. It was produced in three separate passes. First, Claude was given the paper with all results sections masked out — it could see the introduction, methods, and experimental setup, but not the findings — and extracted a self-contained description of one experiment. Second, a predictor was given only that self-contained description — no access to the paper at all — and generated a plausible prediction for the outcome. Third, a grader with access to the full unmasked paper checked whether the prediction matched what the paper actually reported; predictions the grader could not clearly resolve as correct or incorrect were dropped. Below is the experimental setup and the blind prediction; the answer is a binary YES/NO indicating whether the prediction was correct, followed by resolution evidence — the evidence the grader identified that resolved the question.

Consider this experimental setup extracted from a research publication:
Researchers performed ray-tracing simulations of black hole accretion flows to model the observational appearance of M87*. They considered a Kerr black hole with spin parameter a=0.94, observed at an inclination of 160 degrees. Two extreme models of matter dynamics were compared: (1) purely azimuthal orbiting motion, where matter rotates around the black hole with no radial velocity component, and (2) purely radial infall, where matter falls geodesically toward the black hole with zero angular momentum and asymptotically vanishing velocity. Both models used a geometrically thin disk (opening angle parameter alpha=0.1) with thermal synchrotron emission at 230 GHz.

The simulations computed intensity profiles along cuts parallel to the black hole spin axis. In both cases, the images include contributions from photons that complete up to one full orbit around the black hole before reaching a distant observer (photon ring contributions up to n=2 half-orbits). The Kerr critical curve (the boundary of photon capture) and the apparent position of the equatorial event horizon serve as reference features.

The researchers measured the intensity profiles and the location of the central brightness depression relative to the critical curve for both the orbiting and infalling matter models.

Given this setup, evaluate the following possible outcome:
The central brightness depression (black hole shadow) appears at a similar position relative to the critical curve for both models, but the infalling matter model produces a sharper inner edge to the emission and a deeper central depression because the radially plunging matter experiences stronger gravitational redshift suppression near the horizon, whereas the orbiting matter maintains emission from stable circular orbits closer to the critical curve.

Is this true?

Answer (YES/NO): NO